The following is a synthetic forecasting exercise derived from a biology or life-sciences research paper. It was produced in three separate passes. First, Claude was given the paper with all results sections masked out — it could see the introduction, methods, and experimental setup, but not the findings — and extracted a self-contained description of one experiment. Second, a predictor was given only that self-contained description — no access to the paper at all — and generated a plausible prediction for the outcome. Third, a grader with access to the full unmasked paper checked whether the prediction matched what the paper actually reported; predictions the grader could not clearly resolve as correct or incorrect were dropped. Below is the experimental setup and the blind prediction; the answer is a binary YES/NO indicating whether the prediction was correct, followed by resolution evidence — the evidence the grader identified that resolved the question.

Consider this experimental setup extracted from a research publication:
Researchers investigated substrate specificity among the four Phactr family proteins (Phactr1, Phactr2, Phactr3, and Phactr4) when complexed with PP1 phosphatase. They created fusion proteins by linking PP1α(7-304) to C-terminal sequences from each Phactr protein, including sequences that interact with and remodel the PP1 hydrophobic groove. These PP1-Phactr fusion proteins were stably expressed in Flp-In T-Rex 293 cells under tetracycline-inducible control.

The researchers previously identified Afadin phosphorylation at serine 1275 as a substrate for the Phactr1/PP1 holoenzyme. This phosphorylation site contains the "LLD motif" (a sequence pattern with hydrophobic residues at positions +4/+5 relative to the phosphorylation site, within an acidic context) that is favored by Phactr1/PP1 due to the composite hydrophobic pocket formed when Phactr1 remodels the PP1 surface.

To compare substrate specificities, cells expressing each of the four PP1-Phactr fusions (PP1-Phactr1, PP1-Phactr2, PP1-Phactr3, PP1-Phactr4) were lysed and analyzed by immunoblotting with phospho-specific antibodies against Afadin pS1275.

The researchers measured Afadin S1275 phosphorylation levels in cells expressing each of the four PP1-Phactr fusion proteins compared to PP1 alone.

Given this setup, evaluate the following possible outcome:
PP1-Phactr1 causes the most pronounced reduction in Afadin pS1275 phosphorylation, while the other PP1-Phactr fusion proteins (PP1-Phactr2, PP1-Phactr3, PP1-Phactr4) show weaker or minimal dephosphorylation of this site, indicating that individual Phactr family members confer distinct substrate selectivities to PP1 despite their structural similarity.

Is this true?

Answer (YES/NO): NO